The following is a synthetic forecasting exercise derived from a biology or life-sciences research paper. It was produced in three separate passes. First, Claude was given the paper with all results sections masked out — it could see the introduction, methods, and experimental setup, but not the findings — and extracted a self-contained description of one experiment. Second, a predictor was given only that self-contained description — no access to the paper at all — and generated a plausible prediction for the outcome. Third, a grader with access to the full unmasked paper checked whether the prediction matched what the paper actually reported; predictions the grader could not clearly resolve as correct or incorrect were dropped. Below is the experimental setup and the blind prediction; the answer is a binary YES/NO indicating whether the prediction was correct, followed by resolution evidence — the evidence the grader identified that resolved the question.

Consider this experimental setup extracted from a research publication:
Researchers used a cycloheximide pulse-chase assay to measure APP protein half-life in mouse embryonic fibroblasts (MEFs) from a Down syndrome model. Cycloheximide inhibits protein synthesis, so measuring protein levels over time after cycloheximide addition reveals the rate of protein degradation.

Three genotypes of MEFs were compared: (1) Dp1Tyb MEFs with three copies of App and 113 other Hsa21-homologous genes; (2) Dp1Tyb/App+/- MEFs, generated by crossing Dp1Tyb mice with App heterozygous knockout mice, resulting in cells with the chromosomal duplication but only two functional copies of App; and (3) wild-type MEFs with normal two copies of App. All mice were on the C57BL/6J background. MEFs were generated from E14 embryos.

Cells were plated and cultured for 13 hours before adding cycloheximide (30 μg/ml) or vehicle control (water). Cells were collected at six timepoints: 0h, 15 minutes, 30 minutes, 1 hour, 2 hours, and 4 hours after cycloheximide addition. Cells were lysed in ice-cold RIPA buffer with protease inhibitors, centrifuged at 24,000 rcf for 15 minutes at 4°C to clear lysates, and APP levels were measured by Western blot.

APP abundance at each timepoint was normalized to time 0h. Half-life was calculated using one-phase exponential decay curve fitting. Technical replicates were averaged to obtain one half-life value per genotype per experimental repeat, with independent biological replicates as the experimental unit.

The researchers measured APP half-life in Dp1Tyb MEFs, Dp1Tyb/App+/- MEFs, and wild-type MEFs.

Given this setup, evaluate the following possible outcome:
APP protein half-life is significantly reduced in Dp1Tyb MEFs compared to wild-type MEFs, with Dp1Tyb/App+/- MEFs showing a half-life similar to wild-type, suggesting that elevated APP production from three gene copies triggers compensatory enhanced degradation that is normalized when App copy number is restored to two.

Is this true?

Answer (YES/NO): NO